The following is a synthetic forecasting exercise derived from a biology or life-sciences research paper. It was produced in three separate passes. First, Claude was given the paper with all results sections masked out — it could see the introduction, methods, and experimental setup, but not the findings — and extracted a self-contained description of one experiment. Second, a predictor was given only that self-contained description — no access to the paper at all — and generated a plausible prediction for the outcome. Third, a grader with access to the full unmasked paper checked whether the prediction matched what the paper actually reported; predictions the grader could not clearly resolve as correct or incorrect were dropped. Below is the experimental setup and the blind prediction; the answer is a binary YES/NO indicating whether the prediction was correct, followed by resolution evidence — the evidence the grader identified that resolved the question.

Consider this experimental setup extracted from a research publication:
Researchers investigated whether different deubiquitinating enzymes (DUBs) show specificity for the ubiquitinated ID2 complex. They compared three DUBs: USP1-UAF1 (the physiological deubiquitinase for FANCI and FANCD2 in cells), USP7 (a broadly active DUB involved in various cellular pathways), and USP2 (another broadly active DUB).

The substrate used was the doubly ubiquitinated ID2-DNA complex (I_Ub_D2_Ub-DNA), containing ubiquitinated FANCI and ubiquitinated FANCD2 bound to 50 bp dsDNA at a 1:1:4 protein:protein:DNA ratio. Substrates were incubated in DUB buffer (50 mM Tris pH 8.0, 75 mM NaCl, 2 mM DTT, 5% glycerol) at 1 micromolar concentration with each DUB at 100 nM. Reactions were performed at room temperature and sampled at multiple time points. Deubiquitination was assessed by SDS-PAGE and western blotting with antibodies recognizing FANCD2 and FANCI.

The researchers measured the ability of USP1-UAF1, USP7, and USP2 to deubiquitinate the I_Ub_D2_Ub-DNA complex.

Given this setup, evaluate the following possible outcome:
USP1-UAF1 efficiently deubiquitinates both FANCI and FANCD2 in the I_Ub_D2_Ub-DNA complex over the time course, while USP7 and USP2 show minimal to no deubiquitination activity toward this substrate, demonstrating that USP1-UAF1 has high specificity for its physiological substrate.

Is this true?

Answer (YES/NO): NO